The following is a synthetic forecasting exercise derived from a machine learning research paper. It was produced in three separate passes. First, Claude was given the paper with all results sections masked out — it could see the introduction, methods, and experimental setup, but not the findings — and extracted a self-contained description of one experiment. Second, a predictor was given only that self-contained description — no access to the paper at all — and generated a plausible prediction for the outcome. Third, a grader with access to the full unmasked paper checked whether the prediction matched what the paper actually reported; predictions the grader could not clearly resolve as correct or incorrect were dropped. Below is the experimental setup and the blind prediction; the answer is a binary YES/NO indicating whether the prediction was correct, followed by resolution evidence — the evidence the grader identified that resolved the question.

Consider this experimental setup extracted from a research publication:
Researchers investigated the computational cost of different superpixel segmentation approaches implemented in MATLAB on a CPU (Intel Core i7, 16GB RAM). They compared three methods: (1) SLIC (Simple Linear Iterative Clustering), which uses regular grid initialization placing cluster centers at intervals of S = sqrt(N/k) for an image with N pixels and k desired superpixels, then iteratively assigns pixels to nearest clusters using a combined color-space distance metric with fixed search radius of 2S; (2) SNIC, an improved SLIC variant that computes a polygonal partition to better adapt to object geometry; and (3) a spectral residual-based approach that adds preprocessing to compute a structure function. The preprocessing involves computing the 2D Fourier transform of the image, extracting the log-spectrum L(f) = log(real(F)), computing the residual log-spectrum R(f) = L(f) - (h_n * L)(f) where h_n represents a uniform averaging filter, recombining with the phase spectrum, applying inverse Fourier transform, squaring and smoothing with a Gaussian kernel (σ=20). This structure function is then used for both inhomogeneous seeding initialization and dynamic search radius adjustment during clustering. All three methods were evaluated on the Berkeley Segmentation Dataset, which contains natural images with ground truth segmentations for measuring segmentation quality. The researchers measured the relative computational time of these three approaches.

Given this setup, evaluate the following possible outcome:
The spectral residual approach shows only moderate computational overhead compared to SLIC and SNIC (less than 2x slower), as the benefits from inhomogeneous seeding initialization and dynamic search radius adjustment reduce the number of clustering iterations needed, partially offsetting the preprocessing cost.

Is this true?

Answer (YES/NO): NO